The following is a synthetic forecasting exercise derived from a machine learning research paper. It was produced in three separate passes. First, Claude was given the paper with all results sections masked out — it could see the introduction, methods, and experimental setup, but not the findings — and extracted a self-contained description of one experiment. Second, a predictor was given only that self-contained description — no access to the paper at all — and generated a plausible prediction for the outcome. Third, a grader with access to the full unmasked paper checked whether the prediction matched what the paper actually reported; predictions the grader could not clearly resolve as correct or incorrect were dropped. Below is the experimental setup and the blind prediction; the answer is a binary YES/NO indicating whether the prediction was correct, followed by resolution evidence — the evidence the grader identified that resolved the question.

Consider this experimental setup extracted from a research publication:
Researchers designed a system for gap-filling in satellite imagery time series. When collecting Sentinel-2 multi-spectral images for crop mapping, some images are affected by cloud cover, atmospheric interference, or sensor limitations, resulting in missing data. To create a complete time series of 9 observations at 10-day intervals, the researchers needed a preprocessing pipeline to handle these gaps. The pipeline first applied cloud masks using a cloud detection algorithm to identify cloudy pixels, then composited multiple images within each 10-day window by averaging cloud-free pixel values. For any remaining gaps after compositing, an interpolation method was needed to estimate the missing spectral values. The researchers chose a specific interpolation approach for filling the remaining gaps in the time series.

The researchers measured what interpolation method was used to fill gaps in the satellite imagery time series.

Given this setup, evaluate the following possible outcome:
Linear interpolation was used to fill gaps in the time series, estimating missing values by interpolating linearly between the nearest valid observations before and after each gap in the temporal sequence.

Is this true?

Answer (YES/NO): YES